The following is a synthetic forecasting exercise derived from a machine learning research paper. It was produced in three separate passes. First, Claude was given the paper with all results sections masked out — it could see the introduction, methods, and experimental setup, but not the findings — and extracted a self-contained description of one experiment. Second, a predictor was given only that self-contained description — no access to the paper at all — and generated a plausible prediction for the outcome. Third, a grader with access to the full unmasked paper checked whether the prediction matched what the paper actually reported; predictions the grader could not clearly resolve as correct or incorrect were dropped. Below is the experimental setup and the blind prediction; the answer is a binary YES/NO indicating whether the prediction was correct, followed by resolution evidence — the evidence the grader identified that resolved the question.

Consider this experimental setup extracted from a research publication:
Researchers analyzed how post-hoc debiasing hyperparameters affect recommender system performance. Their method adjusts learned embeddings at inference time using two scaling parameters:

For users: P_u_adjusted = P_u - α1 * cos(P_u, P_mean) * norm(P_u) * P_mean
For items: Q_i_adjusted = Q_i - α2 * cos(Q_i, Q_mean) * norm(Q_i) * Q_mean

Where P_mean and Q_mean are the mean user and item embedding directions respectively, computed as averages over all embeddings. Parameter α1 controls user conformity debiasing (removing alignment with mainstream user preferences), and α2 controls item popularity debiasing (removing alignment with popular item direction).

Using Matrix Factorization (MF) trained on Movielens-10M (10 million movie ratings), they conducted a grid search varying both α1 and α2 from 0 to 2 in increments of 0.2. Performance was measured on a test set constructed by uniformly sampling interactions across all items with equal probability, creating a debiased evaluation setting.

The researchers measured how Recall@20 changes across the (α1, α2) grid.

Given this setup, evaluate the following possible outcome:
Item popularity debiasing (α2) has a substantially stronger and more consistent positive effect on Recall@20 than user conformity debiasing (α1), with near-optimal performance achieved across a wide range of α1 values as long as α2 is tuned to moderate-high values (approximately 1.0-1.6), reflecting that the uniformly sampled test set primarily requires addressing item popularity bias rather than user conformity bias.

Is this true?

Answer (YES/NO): NO